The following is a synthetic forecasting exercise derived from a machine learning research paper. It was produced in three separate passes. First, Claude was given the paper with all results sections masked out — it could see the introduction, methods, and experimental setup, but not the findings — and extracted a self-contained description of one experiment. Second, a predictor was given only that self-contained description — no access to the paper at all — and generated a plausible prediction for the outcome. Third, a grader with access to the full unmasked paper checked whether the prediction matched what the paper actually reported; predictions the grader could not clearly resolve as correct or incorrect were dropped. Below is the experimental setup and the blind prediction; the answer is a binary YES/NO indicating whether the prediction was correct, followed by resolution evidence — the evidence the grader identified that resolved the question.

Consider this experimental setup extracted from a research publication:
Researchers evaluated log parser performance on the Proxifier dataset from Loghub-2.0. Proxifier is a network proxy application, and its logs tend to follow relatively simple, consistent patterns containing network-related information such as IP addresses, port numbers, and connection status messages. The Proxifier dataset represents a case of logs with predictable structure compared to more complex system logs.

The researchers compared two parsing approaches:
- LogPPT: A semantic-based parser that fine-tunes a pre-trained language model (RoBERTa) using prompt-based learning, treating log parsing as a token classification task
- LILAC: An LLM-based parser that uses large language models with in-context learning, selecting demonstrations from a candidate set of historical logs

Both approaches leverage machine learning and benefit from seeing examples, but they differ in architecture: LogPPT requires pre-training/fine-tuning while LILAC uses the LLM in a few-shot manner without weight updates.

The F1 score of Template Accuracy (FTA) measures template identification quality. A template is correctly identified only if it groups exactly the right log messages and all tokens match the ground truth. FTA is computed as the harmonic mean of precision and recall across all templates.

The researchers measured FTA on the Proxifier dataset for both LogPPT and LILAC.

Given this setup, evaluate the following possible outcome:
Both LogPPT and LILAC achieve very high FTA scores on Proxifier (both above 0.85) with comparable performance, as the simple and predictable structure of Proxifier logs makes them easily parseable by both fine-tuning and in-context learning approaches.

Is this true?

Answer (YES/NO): NO